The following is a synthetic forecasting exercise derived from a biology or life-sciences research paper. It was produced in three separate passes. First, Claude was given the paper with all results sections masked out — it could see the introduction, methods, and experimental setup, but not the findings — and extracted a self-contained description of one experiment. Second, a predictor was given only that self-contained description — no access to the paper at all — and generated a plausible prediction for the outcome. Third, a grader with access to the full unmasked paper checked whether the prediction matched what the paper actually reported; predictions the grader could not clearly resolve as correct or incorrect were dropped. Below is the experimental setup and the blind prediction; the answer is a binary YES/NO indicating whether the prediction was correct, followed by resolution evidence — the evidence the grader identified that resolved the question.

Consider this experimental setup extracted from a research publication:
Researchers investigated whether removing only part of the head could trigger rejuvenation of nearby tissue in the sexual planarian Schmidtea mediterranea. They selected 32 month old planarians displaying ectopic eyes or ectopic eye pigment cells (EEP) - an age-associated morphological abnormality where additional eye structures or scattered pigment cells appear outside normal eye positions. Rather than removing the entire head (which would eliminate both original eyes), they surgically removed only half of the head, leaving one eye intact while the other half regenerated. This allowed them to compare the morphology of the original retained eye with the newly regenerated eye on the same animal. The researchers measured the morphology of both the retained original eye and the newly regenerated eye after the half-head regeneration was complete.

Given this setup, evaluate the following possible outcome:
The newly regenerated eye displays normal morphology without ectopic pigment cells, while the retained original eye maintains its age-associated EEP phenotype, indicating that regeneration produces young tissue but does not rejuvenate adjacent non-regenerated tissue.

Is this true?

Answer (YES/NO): YES